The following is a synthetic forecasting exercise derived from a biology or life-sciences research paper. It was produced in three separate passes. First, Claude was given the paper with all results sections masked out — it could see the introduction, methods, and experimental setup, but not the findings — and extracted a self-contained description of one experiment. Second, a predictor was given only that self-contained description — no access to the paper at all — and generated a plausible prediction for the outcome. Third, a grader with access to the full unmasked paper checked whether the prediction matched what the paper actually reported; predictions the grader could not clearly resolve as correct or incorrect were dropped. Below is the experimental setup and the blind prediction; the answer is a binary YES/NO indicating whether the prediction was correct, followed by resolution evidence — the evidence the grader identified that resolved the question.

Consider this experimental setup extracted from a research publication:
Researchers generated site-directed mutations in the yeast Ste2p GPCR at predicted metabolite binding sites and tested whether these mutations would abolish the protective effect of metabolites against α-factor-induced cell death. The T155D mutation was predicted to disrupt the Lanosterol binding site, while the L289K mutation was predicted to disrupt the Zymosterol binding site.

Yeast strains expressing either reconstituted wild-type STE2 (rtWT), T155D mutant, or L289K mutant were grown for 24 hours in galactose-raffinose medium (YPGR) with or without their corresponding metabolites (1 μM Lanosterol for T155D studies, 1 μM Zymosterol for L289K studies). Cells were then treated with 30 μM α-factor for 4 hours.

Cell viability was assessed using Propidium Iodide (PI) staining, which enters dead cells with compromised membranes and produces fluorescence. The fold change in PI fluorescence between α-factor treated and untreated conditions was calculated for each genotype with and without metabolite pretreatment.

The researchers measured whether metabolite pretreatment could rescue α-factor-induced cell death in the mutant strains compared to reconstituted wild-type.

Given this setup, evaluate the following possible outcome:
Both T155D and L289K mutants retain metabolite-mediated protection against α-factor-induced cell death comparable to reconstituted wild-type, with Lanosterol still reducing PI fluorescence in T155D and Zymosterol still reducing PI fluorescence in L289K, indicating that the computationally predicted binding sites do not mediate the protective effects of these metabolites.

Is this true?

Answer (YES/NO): NO